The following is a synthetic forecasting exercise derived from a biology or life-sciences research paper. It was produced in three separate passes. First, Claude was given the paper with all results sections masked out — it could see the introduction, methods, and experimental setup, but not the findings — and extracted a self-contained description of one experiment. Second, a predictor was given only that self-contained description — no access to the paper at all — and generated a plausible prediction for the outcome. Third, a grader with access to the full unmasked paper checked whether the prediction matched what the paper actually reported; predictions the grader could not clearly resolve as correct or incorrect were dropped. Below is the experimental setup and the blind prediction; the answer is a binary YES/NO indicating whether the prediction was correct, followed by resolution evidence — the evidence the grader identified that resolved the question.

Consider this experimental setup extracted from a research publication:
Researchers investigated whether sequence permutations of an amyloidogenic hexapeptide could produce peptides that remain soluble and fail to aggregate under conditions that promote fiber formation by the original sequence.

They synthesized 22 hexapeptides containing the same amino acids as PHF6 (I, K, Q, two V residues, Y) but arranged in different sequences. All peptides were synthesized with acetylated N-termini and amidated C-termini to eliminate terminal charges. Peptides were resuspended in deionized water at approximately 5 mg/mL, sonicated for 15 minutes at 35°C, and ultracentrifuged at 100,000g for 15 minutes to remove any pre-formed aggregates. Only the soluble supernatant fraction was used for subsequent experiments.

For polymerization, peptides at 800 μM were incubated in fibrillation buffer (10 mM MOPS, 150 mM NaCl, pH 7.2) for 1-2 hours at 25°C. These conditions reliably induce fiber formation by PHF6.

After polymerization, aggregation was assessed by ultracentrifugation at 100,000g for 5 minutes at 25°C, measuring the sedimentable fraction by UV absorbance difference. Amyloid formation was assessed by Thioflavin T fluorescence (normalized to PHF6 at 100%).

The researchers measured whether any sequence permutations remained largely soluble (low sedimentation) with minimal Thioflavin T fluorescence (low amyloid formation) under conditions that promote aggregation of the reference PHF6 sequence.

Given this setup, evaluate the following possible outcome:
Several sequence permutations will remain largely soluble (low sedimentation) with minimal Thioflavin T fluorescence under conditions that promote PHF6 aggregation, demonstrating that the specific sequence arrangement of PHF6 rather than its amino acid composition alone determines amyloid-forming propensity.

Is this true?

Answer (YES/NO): YES